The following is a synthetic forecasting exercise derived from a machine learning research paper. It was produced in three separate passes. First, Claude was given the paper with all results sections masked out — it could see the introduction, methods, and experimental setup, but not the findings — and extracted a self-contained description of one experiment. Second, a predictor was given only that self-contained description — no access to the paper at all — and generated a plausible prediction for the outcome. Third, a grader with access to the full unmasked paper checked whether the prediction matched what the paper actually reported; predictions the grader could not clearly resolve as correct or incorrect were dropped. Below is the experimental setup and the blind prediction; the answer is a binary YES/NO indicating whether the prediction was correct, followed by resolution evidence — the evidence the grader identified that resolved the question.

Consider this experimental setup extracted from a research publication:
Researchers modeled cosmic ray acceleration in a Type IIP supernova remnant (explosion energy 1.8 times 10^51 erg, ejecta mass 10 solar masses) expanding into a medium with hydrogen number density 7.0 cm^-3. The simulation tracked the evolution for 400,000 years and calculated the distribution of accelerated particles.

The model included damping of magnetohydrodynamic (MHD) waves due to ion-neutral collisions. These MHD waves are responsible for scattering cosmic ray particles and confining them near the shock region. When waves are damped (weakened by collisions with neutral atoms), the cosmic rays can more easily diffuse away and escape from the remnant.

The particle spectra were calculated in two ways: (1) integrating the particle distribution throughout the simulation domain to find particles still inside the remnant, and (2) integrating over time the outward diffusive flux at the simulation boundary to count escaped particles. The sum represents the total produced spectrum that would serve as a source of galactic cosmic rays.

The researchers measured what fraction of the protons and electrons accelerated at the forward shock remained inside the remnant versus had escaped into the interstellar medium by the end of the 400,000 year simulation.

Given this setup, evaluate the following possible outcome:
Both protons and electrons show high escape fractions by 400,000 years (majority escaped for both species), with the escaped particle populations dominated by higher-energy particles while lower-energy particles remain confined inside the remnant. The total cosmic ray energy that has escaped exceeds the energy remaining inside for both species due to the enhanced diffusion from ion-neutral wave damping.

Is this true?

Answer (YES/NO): NO